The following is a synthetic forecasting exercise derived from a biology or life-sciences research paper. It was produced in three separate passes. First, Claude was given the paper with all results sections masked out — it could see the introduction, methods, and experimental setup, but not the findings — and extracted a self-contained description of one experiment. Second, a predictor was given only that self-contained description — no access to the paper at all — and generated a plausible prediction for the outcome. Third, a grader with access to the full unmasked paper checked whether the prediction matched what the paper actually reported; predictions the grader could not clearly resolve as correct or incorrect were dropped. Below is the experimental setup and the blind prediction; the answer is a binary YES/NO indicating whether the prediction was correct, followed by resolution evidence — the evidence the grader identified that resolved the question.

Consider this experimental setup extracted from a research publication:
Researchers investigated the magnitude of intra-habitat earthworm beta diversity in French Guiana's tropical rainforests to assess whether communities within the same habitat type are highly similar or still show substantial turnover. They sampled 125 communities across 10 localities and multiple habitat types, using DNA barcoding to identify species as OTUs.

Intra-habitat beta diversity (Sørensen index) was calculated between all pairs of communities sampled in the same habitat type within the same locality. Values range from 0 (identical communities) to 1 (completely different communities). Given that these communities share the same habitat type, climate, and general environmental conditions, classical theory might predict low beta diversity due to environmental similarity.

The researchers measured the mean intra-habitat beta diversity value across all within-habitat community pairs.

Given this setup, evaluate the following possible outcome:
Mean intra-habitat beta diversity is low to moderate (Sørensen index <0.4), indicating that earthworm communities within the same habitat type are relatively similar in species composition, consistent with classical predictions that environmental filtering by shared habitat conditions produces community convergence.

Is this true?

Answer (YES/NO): NO